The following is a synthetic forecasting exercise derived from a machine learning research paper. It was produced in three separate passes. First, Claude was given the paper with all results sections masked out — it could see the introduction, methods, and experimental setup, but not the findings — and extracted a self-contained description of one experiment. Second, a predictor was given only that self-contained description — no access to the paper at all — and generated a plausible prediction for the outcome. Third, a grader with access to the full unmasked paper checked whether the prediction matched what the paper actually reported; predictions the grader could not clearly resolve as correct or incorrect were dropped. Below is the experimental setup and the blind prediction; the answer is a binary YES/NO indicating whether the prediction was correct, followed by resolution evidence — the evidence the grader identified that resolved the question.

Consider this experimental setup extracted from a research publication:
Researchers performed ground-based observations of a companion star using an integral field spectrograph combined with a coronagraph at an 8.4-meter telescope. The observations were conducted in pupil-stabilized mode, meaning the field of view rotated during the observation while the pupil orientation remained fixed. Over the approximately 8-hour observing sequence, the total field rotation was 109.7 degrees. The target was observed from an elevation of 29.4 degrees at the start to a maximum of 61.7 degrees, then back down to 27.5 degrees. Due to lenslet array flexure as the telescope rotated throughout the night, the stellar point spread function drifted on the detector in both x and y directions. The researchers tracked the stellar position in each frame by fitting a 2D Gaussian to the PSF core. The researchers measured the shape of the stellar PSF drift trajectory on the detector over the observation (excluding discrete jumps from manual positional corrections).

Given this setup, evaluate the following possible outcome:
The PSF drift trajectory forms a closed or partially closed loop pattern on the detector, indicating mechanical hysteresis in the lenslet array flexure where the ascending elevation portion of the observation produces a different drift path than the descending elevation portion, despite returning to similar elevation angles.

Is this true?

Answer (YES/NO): NO